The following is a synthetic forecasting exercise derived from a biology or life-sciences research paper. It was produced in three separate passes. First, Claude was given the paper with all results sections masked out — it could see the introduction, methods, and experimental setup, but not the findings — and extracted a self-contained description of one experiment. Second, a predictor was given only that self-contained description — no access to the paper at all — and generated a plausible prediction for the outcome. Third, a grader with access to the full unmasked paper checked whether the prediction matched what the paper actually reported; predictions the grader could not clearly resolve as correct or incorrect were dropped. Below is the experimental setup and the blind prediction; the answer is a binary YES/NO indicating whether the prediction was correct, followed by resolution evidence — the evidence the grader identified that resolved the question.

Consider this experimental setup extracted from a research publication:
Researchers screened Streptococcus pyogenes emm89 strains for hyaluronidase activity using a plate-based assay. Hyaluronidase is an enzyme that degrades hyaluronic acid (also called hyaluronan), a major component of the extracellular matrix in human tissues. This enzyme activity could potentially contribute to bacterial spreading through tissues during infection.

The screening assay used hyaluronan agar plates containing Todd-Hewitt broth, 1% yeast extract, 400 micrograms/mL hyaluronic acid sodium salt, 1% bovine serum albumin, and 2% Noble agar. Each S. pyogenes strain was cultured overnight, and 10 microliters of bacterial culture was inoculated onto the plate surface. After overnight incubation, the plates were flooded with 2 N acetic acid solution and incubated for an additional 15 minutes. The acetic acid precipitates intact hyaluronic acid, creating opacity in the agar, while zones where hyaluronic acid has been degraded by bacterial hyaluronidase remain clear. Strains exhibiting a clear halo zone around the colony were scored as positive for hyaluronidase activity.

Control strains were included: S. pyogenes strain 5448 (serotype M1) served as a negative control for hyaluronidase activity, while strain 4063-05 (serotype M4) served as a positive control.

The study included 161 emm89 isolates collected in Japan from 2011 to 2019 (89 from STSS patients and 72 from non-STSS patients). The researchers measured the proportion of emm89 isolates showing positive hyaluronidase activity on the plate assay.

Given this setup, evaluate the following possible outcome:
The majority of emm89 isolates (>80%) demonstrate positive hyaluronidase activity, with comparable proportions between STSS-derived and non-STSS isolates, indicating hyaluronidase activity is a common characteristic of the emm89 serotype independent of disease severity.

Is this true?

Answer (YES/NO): NO